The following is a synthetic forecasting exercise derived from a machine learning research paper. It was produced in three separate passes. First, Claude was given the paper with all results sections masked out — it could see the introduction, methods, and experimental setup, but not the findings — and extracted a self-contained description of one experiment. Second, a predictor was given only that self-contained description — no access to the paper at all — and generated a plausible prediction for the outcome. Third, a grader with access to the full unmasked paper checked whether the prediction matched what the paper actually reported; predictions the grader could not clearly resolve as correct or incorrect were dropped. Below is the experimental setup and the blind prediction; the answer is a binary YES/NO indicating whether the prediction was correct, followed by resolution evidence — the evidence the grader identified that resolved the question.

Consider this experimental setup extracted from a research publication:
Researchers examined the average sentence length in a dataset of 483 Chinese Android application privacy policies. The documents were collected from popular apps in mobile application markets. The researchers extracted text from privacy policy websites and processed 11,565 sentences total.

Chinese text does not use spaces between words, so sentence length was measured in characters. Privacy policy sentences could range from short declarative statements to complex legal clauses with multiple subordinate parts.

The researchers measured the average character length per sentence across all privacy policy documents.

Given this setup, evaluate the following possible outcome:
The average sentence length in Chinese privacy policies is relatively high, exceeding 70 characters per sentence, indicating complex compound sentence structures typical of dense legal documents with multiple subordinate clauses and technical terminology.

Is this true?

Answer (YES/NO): YES